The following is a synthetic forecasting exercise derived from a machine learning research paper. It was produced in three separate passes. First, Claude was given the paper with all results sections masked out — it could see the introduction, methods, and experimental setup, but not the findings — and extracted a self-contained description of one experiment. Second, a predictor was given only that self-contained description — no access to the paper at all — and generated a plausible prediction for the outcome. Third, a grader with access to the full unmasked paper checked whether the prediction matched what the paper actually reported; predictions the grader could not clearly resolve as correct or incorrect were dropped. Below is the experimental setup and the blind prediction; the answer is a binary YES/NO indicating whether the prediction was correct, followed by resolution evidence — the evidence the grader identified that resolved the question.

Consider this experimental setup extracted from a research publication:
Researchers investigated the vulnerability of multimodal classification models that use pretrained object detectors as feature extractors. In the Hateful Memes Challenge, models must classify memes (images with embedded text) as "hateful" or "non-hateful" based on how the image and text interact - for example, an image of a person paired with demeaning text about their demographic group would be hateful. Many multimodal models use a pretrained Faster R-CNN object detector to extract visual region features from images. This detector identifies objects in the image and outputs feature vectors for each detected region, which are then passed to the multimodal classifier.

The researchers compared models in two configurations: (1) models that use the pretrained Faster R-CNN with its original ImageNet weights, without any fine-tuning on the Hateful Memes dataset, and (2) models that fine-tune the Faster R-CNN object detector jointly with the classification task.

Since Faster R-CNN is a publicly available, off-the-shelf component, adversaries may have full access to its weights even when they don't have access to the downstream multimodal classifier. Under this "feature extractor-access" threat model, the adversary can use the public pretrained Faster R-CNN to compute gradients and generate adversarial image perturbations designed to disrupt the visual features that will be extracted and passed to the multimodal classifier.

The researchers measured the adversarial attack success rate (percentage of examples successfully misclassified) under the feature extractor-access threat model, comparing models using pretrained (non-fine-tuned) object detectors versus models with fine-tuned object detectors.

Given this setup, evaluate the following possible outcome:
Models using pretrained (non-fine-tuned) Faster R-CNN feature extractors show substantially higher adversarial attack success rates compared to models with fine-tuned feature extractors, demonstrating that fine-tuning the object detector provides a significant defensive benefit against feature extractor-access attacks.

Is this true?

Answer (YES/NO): YES